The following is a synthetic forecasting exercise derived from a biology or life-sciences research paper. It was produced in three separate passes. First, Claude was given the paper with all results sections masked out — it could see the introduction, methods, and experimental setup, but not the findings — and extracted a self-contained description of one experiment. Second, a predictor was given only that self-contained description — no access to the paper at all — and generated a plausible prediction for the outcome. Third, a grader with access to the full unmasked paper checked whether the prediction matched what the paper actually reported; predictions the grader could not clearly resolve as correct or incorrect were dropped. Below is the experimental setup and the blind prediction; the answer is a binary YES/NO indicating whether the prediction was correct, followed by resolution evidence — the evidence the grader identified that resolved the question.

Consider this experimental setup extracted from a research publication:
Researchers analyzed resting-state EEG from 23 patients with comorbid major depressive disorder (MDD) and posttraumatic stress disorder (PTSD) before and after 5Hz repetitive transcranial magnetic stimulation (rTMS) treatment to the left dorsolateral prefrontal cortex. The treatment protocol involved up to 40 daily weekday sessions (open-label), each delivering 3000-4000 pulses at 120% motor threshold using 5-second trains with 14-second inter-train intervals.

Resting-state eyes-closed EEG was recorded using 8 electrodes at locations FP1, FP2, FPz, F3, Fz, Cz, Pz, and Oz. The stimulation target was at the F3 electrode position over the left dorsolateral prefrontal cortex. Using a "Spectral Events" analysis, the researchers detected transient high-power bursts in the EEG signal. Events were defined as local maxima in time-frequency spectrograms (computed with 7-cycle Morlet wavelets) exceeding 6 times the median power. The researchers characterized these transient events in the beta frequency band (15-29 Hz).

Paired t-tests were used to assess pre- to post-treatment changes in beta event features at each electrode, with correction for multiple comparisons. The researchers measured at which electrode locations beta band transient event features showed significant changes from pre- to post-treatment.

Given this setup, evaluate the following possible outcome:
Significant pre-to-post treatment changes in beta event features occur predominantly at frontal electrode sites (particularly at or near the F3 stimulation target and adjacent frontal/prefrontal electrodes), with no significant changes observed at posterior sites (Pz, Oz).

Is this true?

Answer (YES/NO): NO